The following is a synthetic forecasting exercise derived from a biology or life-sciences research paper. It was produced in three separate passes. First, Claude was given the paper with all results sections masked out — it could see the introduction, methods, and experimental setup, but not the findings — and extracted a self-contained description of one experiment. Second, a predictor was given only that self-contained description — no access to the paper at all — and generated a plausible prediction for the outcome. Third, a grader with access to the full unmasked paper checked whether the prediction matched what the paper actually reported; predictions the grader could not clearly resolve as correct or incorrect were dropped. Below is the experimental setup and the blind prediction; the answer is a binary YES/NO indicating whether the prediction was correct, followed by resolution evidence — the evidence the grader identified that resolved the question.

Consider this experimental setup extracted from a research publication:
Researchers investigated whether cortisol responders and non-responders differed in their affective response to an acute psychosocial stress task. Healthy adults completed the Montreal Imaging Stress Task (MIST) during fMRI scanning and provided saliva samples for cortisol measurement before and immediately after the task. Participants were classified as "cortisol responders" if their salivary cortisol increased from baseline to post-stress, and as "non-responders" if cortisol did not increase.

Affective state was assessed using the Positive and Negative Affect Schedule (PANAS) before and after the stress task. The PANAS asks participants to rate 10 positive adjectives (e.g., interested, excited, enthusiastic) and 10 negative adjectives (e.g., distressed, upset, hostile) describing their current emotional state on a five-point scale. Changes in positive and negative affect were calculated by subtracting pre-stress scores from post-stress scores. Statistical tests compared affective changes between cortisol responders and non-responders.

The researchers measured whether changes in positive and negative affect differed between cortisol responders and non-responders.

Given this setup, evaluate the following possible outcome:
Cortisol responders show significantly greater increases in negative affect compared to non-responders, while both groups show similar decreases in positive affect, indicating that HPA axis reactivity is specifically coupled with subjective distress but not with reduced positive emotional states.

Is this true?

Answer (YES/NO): NO